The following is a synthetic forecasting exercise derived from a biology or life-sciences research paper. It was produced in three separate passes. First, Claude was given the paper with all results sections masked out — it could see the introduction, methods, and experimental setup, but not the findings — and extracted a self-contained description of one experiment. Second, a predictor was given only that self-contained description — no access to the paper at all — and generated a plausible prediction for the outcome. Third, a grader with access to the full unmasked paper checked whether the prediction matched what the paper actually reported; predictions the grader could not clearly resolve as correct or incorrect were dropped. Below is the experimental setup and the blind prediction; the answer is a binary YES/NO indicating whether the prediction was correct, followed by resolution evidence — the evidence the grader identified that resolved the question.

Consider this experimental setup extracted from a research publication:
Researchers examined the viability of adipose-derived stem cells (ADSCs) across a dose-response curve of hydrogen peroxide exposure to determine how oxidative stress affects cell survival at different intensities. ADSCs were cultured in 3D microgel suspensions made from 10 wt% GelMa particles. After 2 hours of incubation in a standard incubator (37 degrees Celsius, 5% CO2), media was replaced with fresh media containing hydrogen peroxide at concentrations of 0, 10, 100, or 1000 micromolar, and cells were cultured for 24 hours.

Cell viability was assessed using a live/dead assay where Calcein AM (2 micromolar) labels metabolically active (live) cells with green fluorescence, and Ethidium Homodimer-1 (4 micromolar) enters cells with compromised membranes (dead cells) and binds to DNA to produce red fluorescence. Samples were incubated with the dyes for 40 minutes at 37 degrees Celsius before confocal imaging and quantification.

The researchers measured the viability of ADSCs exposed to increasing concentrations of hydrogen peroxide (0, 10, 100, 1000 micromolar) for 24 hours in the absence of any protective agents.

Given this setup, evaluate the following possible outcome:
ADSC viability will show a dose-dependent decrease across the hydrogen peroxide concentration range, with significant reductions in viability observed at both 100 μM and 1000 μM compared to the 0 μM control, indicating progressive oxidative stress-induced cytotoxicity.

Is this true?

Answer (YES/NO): NO